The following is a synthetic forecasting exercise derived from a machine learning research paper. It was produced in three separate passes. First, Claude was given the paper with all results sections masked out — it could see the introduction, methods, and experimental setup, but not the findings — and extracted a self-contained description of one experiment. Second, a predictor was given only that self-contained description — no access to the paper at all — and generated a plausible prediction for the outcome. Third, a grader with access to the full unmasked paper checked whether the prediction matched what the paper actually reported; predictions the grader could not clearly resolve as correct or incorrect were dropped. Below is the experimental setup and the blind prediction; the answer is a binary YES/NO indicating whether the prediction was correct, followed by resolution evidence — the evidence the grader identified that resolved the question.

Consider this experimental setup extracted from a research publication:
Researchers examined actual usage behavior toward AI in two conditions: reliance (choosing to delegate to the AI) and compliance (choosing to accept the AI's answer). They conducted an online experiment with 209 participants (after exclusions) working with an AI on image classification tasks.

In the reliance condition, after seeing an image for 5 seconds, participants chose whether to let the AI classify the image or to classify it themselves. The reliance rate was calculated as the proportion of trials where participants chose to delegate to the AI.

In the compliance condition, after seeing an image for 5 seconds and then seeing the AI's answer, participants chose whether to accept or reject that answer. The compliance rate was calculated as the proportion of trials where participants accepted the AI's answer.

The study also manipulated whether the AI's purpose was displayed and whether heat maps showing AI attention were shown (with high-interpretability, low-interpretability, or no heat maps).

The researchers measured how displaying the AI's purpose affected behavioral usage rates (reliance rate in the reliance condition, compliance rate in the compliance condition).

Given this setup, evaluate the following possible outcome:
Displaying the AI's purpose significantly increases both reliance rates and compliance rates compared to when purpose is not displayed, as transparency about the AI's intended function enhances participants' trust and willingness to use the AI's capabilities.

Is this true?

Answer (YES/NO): NO